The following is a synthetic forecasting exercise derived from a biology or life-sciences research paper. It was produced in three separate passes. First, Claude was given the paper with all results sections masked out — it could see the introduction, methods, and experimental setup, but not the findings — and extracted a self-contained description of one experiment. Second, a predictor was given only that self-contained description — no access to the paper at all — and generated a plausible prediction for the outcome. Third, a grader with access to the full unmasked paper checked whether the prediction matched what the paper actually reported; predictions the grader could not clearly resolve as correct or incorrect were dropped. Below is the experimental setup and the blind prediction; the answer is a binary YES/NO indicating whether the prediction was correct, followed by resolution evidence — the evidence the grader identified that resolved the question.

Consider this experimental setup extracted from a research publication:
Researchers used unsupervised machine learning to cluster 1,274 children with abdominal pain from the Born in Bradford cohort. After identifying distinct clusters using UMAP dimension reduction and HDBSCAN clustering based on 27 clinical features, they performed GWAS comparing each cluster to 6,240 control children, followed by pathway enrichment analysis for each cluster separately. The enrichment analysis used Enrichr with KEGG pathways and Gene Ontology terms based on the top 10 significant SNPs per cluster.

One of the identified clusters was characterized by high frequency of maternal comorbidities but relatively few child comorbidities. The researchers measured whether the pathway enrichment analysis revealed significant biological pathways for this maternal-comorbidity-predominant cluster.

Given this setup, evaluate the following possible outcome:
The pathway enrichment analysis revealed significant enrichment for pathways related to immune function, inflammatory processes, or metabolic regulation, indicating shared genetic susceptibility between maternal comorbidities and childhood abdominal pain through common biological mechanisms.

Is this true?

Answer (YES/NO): NO